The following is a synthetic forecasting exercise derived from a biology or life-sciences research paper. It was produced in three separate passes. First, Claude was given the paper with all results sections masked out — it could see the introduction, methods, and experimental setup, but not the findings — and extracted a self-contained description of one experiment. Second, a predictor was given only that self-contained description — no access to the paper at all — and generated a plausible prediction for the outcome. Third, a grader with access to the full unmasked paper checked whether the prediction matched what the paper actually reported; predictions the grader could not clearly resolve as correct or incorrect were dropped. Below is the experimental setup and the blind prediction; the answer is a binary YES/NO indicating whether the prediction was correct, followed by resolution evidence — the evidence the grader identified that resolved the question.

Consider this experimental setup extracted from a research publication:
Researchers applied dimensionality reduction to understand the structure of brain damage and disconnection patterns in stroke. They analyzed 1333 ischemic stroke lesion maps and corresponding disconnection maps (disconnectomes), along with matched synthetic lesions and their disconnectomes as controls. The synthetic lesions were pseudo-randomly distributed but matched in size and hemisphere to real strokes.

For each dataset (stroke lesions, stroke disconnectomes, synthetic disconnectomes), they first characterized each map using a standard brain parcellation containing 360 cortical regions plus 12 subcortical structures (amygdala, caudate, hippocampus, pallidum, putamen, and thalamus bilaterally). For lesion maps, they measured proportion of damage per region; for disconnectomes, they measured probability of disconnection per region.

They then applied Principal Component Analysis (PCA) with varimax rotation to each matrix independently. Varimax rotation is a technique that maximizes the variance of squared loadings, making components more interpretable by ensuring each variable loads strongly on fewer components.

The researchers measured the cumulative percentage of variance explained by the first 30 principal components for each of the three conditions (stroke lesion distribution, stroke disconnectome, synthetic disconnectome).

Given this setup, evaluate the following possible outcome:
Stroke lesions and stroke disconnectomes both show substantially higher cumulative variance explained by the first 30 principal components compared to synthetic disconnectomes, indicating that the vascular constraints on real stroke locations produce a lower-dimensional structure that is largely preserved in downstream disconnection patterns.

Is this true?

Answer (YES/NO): NO